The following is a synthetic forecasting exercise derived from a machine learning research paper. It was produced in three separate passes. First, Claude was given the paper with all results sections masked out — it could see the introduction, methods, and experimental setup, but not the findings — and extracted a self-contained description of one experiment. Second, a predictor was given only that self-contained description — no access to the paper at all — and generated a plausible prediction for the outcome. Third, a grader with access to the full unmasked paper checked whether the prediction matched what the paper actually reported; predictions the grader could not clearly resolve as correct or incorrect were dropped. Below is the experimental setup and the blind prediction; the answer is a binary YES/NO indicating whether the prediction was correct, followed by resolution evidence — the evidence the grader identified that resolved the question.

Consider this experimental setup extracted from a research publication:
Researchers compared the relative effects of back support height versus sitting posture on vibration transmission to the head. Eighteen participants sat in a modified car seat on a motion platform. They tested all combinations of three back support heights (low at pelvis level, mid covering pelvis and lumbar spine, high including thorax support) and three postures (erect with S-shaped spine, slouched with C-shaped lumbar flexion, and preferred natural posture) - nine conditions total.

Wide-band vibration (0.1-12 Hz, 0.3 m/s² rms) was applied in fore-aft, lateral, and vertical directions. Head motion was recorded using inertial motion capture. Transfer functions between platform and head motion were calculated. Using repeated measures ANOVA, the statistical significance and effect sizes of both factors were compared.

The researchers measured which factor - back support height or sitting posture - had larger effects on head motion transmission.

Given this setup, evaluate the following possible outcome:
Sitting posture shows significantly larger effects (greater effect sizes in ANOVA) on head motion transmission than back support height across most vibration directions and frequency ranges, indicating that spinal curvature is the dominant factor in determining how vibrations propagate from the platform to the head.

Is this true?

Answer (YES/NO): NO